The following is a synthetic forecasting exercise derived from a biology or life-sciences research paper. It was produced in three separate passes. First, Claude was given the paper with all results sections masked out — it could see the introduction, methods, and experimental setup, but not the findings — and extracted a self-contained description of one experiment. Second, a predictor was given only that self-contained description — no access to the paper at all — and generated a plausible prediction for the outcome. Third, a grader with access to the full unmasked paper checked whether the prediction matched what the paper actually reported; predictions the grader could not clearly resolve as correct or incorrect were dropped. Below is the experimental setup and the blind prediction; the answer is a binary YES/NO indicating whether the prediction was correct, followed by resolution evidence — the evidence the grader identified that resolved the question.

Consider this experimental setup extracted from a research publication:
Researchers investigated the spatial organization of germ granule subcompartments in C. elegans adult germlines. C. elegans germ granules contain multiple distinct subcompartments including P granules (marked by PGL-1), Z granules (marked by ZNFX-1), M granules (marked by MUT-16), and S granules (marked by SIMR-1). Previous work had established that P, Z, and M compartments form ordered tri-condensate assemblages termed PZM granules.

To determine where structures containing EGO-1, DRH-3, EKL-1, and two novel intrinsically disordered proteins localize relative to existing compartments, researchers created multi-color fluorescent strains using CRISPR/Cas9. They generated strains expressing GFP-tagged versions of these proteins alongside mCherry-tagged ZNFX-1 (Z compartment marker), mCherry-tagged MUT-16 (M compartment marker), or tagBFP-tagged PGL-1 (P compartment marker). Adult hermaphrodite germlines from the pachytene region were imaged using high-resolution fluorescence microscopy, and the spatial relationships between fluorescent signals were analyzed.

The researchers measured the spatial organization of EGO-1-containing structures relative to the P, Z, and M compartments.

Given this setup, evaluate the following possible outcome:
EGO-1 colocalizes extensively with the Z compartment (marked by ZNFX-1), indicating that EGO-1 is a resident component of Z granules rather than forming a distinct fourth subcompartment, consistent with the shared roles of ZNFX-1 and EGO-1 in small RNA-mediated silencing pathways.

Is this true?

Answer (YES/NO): NO